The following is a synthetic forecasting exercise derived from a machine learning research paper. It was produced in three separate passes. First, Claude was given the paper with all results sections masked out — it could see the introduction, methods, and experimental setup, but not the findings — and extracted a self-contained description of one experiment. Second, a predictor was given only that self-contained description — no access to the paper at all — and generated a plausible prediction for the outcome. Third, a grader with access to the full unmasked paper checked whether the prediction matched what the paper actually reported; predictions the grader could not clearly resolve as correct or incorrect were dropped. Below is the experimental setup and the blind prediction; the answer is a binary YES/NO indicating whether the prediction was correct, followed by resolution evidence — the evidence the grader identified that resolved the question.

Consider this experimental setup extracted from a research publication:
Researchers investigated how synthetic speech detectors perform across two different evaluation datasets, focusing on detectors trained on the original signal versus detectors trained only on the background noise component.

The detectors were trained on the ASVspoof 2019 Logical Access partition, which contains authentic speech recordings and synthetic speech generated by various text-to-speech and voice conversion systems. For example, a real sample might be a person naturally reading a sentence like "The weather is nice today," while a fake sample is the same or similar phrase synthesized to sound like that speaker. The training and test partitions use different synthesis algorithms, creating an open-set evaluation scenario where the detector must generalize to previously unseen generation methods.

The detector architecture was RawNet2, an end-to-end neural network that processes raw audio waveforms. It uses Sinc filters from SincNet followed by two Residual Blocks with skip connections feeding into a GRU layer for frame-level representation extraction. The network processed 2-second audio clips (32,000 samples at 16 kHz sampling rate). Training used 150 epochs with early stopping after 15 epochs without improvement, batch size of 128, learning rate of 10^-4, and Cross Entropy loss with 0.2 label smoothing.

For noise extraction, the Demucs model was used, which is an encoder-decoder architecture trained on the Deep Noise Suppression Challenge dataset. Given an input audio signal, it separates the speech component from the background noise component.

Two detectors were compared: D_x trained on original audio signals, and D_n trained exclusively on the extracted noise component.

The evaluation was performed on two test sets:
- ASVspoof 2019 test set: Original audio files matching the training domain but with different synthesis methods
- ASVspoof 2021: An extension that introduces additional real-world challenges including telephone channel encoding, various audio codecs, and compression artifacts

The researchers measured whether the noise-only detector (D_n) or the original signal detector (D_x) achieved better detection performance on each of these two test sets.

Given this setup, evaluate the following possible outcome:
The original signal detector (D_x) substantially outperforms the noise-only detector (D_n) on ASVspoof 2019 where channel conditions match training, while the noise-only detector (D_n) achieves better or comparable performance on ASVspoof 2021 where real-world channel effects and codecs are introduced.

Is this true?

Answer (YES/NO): NO